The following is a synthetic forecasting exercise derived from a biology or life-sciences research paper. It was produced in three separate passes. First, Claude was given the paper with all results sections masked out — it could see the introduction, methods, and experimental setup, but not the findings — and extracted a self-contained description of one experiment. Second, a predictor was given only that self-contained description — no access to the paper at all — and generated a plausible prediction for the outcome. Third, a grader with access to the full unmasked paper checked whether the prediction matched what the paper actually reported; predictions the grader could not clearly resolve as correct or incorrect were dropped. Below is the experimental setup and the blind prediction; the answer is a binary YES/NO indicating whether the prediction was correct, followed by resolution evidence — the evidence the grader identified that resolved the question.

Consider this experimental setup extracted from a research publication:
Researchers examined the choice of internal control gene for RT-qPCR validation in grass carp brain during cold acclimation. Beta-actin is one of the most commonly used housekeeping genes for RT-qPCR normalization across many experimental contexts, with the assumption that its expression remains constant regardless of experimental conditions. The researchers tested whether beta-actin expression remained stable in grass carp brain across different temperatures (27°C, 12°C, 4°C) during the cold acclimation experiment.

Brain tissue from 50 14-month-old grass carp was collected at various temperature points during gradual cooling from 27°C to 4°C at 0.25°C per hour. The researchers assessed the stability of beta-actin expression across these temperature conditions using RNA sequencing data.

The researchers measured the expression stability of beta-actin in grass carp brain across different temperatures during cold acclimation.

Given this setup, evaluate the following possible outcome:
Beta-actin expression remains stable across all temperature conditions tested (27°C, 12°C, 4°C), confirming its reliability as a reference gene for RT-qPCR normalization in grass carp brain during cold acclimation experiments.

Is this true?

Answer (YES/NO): NO